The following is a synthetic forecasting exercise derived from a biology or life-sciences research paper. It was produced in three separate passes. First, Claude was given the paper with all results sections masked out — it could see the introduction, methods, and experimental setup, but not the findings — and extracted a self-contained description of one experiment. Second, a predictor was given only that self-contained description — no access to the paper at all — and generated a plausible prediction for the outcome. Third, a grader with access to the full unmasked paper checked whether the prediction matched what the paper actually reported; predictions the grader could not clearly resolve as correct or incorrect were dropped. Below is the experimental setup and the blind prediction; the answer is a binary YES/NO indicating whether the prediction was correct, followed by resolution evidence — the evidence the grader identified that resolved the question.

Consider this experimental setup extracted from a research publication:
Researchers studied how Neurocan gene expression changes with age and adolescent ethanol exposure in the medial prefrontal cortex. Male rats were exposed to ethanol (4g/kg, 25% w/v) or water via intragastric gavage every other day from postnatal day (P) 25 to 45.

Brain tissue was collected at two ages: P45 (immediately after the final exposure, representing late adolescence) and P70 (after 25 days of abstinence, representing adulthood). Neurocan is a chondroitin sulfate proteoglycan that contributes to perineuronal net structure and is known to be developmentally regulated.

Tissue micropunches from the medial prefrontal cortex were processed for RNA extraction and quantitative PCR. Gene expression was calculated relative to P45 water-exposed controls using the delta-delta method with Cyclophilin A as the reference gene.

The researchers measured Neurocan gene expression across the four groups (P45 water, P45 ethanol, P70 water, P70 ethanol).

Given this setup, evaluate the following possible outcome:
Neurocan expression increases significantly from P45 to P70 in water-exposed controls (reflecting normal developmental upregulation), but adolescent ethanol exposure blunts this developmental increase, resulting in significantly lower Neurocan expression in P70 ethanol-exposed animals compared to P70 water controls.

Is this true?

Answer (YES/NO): NO